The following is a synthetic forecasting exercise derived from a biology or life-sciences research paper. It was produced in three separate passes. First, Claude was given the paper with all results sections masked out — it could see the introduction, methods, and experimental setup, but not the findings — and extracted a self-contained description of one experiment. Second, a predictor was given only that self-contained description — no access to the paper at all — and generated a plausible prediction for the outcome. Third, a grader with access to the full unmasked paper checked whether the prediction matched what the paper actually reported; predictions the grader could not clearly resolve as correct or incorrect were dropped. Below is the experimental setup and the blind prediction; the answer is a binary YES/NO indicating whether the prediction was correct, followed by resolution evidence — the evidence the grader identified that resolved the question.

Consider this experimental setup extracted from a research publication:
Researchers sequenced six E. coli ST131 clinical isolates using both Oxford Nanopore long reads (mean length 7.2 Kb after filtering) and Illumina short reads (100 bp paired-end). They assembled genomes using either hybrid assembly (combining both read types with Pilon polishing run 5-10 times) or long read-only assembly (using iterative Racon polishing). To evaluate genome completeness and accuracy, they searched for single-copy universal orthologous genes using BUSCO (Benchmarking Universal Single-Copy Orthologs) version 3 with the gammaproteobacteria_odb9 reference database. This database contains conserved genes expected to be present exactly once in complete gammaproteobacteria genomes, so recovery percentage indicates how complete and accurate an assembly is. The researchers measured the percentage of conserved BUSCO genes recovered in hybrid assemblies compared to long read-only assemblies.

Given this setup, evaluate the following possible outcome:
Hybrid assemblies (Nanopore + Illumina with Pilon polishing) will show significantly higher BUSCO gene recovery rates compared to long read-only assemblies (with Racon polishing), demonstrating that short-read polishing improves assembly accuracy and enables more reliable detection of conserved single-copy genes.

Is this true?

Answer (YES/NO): YES